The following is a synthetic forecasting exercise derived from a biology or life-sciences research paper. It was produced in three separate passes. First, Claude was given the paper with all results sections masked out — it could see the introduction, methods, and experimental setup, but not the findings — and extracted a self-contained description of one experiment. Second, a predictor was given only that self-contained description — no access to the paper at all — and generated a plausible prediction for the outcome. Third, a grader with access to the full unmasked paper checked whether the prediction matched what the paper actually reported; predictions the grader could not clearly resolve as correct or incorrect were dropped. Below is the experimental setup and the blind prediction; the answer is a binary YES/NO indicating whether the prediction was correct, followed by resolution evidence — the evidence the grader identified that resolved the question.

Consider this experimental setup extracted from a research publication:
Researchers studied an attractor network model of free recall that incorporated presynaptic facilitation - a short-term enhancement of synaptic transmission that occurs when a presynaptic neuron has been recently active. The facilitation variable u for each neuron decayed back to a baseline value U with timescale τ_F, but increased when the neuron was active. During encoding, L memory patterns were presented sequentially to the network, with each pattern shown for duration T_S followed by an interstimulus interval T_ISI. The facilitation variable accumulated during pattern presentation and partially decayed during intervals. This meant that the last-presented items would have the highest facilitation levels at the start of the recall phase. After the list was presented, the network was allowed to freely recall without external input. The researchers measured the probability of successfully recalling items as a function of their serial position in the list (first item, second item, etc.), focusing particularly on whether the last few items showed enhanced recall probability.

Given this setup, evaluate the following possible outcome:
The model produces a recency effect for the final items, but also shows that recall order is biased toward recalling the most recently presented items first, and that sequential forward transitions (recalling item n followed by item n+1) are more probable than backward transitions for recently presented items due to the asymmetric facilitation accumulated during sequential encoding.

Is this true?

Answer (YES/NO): NO